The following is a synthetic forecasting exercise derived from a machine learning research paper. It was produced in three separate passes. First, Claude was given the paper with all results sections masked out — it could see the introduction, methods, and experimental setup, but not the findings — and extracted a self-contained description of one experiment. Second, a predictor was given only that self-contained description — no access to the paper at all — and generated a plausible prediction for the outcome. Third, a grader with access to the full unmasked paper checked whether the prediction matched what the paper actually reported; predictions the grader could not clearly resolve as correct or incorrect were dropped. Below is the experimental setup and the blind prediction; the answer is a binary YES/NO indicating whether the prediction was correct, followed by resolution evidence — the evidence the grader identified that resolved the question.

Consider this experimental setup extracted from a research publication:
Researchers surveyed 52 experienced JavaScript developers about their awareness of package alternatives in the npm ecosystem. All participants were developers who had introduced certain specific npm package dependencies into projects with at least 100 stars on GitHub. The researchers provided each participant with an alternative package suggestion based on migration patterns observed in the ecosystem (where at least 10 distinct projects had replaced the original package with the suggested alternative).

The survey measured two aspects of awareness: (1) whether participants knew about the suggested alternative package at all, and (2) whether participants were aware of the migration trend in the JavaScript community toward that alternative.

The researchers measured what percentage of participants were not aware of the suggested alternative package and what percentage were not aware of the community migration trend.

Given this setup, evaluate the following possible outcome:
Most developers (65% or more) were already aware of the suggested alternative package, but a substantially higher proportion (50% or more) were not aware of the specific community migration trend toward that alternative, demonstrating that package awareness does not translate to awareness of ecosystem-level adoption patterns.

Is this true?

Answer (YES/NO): NO